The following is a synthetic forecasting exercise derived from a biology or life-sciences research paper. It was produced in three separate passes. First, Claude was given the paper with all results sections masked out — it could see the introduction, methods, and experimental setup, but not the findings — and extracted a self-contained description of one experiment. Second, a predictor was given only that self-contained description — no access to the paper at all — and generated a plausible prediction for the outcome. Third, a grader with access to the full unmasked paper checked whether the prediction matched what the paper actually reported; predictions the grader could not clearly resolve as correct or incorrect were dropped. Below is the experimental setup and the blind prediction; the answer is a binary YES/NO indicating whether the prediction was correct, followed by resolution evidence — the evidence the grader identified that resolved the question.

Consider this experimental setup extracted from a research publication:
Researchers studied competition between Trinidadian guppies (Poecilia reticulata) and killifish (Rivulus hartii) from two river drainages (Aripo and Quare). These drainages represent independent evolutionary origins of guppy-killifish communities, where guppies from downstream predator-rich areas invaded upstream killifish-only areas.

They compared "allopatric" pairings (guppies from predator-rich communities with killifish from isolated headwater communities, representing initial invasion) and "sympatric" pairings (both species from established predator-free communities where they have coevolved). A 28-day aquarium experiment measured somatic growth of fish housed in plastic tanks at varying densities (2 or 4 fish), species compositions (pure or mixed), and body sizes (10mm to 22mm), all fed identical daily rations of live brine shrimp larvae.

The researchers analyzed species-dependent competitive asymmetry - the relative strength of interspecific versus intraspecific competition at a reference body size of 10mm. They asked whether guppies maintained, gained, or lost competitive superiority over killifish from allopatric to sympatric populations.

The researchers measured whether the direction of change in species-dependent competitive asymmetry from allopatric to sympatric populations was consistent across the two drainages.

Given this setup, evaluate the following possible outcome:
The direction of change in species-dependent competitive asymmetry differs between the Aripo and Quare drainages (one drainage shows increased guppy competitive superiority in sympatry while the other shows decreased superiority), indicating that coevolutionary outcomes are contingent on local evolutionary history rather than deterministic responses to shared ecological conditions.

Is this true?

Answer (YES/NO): NO